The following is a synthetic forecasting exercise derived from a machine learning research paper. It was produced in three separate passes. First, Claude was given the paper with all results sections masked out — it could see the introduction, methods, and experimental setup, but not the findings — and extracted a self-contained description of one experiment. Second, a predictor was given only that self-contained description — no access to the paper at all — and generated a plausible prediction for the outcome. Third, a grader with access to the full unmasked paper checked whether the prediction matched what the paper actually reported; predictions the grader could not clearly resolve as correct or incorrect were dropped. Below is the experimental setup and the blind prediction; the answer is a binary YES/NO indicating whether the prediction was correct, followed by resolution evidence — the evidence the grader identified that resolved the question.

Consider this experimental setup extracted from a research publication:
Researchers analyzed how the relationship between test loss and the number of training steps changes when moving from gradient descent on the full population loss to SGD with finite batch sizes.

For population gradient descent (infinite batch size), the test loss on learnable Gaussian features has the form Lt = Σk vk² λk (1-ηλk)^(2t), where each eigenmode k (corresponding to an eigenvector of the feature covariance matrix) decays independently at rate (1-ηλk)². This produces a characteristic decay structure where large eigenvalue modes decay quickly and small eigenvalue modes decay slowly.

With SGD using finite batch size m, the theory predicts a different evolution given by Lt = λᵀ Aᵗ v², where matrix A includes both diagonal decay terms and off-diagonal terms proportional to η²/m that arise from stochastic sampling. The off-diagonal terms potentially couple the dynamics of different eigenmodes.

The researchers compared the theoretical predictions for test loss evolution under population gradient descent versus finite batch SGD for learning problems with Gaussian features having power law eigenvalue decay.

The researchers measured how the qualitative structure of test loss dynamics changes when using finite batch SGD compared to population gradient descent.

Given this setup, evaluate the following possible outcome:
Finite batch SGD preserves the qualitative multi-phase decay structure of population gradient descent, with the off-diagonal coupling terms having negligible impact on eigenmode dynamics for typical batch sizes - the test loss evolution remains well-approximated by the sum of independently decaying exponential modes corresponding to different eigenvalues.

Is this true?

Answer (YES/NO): NO